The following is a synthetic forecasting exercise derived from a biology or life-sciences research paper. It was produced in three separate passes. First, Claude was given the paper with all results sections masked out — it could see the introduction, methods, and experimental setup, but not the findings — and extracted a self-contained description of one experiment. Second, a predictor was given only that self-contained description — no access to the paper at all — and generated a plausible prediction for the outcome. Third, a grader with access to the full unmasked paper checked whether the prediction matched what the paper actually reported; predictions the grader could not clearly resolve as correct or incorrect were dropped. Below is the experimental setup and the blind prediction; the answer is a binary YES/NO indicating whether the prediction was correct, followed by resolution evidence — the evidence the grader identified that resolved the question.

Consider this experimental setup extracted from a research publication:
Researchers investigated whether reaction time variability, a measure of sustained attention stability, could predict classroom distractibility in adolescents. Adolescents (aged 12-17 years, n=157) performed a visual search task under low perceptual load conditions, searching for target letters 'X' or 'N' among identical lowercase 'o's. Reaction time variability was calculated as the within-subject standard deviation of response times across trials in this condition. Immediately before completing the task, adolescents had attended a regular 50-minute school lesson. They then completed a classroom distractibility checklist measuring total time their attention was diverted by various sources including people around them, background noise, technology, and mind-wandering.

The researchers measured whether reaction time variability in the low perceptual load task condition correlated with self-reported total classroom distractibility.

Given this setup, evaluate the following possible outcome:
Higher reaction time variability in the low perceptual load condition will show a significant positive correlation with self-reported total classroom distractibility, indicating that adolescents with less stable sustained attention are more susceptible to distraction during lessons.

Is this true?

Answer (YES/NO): YES